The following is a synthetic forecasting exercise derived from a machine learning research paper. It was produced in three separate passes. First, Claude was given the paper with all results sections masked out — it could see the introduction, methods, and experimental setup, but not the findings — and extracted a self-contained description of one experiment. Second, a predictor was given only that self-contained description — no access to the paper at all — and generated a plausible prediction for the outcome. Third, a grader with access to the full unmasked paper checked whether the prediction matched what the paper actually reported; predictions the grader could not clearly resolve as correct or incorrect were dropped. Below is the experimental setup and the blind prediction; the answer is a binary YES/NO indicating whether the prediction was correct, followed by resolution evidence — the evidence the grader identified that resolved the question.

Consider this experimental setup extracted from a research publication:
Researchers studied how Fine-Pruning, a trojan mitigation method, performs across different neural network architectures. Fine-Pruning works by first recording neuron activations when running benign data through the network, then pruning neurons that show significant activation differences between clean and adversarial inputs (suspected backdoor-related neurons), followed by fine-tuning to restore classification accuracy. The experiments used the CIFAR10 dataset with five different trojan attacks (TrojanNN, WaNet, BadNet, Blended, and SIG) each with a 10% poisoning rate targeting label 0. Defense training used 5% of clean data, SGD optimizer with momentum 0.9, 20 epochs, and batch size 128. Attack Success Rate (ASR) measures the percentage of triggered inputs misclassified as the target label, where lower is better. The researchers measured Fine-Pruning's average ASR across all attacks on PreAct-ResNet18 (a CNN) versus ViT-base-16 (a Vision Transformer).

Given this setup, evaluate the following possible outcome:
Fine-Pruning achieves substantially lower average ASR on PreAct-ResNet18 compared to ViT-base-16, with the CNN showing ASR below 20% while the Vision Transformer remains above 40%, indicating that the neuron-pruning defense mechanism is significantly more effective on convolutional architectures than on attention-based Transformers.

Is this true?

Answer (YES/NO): NO